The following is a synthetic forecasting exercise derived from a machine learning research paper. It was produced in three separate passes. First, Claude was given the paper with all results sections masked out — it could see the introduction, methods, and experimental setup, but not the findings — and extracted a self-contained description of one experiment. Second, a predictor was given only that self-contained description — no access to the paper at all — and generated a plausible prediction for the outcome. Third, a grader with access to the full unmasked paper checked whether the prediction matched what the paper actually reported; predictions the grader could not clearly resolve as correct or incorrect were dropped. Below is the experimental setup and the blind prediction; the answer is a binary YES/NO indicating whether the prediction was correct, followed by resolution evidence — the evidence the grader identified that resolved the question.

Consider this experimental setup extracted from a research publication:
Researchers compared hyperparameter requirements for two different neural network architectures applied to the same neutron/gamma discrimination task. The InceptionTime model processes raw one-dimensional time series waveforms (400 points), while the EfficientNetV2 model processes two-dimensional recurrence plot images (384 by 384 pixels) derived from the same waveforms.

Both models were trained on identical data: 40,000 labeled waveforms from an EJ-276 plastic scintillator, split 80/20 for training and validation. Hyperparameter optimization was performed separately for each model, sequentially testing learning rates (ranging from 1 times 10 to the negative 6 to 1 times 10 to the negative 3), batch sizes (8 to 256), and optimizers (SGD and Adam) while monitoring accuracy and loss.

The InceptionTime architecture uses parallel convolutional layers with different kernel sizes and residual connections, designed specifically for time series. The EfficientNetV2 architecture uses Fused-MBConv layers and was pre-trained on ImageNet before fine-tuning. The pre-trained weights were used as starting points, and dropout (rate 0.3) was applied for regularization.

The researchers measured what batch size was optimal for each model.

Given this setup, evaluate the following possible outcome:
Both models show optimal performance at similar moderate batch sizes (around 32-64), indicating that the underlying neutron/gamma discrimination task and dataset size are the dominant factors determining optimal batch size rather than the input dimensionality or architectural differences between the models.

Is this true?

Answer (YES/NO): NO